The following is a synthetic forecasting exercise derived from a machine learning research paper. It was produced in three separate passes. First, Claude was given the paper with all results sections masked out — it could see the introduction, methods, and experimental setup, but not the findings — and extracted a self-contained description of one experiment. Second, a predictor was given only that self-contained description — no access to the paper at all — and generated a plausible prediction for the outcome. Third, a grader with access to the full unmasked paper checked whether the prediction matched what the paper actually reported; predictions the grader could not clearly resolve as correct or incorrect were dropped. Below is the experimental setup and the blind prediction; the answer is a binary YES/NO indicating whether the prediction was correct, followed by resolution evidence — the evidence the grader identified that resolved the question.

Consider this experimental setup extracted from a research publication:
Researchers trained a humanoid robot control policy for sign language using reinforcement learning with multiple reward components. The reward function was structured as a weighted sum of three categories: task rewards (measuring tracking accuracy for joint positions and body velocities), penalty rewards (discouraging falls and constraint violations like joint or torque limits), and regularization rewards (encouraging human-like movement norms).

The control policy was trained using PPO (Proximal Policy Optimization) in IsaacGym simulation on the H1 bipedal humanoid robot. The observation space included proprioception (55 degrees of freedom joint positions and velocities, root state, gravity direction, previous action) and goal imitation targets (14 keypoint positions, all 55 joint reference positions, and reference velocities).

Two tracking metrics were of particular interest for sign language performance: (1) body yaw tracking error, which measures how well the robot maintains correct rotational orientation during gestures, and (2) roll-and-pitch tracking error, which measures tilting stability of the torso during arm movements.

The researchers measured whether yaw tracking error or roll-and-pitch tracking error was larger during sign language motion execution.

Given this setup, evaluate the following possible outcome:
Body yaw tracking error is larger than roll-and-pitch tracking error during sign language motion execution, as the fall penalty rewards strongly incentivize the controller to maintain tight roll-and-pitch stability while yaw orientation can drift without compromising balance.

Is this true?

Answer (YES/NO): YES